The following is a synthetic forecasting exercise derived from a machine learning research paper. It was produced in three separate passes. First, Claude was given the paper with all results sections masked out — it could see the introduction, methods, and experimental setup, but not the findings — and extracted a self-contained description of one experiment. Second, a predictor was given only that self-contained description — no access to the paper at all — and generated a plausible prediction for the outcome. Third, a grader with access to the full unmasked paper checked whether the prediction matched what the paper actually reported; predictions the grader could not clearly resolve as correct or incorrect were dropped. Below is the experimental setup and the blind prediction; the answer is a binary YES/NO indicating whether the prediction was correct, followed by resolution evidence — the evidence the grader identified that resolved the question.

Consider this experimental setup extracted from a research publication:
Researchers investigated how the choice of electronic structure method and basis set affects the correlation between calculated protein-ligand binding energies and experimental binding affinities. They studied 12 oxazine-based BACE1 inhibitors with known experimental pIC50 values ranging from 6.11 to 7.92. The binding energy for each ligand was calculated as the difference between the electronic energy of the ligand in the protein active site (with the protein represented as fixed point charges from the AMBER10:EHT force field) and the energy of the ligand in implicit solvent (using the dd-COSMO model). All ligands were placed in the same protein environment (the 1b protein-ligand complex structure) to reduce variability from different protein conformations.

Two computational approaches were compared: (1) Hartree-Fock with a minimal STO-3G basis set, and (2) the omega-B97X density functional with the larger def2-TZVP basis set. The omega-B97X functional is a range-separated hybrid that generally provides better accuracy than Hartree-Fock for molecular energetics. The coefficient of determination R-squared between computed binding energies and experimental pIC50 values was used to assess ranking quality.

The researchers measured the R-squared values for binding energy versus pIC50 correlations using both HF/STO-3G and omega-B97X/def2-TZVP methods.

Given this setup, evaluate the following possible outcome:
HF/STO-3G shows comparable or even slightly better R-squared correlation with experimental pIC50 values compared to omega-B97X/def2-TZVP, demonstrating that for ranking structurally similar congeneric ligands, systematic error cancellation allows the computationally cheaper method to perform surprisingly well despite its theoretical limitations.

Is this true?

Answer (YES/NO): NO